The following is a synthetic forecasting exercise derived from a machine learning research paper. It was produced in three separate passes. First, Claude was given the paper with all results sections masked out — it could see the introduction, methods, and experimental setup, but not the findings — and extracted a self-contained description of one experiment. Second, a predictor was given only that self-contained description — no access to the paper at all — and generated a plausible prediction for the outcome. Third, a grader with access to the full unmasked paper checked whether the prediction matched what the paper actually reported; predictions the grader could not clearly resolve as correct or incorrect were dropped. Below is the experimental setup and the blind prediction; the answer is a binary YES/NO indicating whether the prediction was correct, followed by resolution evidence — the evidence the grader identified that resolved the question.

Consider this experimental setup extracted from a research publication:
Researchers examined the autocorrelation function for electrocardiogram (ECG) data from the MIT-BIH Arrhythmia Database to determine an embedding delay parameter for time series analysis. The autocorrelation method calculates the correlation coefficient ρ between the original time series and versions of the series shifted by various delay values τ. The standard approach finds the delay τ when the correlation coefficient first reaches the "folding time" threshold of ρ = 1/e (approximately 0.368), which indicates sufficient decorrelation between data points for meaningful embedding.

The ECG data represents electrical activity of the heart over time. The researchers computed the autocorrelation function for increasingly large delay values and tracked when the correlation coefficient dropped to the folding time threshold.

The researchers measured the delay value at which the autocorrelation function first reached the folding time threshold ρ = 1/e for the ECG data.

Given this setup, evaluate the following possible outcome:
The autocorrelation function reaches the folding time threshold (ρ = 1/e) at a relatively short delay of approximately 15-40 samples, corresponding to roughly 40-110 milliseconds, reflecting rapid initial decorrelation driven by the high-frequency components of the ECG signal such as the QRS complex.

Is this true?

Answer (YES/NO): NO